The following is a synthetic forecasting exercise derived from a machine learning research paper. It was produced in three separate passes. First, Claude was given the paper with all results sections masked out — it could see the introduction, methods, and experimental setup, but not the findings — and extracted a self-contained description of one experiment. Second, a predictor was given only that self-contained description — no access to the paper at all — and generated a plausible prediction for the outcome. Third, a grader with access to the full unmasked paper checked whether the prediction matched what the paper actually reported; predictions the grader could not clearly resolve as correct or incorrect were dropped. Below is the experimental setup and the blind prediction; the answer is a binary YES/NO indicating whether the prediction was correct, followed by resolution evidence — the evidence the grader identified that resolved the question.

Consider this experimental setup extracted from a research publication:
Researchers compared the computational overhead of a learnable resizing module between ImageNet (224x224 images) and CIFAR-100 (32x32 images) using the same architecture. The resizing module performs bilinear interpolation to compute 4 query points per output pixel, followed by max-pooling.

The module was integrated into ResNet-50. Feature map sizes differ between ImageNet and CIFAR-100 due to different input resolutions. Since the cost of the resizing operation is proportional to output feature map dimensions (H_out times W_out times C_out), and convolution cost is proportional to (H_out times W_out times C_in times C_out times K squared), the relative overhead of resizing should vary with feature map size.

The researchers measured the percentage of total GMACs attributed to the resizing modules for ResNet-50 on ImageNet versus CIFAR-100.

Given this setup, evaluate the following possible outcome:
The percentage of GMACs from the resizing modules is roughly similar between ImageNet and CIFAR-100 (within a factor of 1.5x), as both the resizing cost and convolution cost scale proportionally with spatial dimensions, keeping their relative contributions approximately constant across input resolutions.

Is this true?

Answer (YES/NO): NO